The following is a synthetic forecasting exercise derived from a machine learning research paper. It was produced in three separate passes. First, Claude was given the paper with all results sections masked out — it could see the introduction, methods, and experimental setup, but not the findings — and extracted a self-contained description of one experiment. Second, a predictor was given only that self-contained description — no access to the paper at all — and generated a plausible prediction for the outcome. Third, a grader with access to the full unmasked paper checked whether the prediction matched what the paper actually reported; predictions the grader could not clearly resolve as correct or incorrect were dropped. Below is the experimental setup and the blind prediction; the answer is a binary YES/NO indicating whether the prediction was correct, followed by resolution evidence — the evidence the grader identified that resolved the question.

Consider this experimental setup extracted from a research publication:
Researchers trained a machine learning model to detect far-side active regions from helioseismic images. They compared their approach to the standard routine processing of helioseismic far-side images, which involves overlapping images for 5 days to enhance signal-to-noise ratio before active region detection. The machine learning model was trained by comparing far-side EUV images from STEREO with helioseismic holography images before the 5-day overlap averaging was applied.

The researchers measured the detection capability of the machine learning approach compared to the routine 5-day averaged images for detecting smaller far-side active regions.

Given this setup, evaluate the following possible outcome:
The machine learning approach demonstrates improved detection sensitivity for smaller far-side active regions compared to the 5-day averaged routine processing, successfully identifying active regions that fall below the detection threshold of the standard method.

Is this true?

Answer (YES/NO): YES